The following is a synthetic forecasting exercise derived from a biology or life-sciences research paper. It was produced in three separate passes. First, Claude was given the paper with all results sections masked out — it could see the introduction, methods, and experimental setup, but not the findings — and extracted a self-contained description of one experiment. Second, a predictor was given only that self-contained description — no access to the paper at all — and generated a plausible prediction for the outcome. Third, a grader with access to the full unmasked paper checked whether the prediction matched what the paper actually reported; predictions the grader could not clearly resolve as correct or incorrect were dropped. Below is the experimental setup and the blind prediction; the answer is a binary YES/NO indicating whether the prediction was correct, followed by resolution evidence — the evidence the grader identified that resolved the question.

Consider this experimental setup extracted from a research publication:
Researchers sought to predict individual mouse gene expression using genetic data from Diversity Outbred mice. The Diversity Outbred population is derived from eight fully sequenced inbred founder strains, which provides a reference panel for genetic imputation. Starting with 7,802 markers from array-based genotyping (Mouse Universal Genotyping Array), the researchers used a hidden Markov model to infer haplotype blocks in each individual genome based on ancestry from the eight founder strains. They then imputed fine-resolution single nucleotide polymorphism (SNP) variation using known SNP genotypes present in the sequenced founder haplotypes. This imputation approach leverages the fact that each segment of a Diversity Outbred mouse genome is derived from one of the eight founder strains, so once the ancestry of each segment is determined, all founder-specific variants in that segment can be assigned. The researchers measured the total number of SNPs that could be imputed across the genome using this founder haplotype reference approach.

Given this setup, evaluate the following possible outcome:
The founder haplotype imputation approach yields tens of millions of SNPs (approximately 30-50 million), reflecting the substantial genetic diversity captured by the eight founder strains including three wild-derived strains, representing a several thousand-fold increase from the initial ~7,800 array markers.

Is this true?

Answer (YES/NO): YES